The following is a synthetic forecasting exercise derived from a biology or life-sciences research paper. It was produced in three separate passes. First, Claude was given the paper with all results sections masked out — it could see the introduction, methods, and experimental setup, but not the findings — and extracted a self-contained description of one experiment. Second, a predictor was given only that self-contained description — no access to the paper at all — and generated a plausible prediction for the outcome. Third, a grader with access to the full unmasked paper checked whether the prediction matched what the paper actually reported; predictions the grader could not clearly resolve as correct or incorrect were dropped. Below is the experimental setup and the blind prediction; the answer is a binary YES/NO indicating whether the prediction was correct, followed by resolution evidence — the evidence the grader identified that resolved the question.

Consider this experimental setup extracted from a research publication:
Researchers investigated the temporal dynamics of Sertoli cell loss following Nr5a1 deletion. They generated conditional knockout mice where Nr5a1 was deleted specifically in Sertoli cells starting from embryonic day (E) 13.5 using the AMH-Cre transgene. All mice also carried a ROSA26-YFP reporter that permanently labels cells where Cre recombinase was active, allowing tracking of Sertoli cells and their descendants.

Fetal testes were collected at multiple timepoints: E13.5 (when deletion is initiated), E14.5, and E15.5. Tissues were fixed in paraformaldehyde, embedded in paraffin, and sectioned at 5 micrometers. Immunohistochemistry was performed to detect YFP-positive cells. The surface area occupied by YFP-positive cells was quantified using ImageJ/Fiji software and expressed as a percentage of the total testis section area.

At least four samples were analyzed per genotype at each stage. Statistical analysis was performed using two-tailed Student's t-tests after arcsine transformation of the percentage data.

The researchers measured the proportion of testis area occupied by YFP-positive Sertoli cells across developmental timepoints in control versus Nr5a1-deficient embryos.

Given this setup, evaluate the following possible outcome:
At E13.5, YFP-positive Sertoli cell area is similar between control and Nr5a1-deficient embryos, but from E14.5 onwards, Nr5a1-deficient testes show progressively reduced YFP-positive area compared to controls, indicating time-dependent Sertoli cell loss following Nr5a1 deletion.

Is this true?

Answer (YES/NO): YES